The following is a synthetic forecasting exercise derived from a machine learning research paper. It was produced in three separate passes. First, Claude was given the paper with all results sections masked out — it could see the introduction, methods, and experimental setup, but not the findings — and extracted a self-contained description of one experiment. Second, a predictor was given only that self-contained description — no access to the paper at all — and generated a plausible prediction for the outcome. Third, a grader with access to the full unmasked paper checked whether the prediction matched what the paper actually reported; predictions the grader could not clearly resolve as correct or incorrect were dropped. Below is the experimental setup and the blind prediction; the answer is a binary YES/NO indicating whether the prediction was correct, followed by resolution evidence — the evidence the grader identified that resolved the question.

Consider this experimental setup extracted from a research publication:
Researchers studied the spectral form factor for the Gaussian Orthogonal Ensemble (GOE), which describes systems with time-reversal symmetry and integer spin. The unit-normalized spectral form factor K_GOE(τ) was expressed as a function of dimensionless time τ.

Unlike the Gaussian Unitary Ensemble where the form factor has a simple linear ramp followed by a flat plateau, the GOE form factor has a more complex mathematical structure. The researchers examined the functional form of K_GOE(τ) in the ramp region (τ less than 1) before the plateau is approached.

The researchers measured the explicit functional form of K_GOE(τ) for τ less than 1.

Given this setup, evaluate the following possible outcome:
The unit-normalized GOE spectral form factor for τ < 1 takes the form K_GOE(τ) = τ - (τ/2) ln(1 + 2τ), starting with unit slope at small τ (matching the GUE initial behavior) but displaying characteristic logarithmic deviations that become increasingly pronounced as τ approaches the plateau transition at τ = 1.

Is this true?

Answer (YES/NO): NO